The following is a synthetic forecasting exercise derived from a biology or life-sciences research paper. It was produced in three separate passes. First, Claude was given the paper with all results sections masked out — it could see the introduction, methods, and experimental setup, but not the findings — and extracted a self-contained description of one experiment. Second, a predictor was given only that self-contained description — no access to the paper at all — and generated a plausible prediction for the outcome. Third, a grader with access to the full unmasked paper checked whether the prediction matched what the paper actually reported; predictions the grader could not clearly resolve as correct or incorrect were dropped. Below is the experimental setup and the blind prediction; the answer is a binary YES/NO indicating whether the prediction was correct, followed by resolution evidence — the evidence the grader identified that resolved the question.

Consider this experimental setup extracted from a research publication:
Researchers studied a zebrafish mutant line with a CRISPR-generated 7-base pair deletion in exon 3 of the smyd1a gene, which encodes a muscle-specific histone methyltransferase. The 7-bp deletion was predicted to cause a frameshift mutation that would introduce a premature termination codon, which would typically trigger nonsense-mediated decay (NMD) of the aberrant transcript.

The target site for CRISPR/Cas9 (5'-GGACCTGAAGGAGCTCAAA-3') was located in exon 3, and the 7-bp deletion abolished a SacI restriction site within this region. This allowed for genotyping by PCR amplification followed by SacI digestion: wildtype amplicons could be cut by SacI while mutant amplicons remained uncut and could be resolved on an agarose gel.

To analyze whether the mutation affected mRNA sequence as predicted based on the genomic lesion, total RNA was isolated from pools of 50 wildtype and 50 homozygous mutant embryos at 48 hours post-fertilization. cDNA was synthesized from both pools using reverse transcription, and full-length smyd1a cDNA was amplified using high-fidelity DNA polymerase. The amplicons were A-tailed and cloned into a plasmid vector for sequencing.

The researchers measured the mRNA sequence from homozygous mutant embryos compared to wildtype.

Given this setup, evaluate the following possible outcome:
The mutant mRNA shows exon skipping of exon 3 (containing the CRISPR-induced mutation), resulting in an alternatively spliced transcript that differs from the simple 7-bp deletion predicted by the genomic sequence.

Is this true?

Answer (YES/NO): NO